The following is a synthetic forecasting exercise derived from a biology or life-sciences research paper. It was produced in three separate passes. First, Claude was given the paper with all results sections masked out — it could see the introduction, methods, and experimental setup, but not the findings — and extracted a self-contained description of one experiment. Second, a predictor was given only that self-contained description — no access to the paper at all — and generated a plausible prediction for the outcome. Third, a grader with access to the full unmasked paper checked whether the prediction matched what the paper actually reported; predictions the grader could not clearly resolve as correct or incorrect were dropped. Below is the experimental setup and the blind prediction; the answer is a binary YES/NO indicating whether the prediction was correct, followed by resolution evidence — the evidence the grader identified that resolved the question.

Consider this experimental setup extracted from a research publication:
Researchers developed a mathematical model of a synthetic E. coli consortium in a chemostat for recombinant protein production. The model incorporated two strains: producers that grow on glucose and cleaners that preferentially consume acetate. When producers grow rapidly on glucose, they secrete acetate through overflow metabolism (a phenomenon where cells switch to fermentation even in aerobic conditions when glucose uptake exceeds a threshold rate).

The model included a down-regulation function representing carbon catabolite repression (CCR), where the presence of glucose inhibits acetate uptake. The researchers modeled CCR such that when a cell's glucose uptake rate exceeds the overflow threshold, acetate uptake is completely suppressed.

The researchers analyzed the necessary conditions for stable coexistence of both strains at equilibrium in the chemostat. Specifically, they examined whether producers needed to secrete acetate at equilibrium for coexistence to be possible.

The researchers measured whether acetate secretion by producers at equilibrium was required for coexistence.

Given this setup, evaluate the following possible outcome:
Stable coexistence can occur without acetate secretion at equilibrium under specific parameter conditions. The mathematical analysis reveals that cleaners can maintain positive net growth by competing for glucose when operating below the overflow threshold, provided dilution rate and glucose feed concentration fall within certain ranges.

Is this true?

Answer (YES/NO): NO